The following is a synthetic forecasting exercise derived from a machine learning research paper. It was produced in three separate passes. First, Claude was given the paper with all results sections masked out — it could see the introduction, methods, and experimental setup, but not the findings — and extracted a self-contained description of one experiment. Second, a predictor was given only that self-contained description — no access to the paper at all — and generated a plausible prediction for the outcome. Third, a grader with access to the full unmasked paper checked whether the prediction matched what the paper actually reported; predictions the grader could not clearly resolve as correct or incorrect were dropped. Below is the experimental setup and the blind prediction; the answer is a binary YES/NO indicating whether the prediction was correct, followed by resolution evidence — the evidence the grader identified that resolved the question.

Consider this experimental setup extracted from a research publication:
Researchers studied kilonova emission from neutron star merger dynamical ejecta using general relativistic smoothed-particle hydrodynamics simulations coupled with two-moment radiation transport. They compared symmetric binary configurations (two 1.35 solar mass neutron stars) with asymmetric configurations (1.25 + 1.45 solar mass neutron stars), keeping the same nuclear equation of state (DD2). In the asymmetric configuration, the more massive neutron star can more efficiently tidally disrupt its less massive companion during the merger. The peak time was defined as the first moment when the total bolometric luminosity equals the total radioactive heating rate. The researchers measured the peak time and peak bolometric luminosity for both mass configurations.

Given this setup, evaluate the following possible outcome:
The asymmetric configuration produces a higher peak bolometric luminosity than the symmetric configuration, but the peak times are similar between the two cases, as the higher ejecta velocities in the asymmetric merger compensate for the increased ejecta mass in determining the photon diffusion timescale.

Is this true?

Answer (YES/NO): NO